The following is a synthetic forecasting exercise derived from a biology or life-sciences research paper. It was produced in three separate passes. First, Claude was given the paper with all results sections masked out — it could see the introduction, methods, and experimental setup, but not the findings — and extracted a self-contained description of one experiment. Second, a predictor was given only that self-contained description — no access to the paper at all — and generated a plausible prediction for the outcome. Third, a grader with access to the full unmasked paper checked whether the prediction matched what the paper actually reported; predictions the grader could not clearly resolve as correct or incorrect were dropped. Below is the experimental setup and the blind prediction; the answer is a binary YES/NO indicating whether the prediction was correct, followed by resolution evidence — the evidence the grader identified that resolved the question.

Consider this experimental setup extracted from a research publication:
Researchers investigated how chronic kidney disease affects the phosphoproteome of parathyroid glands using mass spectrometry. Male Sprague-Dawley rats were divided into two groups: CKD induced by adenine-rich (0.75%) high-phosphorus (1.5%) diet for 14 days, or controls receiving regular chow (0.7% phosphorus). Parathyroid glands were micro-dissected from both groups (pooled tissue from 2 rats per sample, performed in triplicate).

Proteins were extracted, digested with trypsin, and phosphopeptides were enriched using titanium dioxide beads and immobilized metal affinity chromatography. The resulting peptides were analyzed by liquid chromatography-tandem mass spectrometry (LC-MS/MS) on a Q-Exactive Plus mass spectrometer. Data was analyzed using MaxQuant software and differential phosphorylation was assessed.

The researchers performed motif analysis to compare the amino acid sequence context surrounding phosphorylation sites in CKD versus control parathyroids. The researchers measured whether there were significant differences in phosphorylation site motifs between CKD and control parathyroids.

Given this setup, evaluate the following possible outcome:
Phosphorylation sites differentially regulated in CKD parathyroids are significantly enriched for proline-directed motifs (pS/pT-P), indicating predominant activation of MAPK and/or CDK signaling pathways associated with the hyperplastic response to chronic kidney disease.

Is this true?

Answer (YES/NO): NO